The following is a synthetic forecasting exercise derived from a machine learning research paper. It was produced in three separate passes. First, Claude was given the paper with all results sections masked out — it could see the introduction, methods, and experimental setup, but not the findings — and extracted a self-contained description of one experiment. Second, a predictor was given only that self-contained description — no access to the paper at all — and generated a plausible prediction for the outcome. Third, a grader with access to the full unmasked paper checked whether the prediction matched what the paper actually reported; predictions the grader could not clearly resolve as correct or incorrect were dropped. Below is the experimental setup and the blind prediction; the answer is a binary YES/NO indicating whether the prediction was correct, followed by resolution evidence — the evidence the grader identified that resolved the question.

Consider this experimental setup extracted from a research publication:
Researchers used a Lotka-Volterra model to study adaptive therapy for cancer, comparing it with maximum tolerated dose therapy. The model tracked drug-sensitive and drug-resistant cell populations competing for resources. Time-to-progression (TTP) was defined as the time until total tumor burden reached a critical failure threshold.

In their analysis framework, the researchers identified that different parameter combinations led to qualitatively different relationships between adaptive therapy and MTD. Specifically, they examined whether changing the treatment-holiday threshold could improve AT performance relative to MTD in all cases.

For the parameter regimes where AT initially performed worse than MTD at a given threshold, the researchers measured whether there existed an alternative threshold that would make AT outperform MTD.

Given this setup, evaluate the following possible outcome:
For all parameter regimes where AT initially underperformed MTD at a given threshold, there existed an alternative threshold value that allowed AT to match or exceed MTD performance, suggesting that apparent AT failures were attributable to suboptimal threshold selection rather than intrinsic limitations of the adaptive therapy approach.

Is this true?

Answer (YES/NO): NO